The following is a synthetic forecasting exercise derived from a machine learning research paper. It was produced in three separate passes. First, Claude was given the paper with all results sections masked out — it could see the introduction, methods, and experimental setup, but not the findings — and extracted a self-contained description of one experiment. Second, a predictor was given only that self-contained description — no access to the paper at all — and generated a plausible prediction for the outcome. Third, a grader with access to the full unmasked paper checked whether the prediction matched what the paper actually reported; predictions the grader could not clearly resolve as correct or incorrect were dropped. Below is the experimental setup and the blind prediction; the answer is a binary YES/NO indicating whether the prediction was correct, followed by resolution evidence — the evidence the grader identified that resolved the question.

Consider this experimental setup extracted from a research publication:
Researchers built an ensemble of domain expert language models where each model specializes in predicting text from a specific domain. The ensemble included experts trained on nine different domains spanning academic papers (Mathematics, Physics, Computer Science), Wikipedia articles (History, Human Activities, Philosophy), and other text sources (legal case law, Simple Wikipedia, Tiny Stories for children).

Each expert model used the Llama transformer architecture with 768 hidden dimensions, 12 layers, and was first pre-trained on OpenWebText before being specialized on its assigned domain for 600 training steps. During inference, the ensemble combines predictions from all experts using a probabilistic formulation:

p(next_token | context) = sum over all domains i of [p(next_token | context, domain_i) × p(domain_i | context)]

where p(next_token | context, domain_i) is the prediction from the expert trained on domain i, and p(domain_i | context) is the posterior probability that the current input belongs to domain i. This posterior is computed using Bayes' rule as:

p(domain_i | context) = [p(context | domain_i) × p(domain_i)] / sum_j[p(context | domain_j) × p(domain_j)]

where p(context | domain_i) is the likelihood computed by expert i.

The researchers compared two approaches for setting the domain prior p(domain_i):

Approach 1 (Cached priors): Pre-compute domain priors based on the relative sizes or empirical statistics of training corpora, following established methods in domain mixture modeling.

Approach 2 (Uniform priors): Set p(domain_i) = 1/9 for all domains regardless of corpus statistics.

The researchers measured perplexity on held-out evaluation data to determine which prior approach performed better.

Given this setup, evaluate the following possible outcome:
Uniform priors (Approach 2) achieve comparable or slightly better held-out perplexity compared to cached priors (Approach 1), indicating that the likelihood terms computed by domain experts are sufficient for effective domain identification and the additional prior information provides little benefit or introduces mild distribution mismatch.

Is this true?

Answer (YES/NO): YES